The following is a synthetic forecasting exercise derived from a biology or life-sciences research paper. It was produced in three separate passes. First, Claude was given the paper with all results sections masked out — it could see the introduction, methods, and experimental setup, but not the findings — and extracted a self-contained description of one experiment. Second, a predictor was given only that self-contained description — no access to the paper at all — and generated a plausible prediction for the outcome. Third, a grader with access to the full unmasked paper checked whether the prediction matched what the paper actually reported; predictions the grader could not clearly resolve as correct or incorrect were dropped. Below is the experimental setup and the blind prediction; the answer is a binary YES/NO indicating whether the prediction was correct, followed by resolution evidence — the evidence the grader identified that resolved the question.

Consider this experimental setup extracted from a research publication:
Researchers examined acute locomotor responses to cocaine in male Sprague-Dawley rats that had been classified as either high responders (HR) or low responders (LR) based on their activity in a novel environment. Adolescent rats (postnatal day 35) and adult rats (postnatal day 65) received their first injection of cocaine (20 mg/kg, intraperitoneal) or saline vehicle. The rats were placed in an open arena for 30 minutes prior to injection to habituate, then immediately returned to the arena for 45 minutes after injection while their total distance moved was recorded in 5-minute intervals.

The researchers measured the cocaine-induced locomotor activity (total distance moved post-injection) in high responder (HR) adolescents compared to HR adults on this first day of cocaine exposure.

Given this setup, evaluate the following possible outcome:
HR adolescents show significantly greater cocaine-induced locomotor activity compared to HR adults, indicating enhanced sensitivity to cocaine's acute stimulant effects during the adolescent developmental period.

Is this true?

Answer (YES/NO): YES